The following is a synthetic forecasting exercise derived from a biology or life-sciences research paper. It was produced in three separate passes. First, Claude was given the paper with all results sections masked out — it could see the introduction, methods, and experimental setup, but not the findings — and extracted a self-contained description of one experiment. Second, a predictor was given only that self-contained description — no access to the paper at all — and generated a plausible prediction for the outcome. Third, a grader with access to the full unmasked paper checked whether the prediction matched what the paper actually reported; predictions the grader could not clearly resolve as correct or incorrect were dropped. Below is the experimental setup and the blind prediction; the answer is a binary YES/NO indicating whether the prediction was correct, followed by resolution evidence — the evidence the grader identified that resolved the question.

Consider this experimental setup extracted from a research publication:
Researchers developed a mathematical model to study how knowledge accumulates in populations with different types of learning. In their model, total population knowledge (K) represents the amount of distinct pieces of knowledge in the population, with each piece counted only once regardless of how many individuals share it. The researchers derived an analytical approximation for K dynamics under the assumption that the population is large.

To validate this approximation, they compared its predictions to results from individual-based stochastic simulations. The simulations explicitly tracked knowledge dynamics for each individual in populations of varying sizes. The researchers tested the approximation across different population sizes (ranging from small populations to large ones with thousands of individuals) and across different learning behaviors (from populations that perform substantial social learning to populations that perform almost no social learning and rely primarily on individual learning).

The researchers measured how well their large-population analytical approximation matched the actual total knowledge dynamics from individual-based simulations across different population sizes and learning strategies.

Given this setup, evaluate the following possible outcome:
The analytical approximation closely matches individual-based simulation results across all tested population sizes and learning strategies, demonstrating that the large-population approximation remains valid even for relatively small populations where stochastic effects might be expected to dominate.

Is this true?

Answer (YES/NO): NO